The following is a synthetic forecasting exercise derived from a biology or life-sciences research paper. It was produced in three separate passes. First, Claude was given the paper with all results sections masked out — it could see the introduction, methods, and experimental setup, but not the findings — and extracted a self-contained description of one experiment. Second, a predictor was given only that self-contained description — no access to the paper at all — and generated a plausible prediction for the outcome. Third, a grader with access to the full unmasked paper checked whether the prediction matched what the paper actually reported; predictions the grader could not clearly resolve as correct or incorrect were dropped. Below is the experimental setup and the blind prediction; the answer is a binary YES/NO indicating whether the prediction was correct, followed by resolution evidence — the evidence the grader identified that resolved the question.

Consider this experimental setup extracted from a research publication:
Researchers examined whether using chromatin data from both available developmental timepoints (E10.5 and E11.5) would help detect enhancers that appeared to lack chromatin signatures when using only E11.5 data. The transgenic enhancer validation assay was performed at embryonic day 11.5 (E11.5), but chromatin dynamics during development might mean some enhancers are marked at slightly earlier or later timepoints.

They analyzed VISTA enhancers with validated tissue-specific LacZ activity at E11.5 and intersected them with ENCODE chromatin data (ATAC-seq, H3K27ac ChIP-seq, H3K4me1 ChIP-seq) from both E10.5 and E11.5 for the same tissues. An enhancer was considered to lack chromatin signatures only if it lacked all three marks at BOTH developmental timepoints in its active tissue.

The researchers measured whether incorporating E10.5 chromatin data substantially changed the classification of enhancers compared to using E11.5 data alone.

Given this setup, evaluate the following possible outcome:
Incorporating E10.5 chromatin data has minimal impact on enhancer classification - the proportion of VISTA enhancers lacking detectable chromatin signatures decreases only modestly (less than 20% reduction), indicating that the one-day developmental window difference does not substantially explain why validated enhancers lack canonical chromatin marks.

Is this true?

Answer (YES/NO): NO